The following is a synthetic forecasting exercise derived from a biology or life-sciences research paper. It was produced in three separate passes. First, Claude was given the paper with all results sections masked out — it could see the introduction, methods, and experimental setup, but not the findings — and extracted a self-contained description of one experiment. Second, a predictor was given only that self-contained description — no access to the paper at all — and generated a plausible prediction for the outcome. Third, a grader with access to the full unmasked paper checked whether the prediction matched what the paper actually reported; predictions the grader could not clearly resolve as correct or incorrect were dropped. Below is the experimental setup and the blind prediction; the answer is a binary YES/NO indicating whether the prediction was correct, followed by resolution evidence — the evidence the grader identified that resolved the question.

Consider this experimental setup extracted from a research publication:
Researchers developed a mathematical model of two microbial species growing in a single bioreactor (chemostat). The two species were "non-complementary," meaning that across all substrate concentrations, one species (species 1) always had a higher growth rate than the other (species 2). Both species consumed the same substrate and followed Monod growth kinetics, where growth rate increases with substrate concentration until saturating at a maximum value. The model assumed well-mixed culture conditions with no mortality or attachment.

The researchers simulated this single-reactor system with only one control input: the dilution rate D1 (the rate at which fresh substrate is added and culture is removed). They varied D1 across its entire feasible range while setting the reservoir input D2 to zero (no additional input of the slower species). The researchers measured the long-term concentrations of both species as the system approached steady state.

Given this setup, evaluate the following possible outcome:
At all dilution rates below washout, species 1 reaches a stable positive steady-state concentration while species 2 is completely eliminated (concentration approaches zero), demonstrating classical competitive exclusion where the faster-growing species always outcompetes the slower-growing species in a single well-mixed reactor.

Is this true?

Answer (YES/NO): YES